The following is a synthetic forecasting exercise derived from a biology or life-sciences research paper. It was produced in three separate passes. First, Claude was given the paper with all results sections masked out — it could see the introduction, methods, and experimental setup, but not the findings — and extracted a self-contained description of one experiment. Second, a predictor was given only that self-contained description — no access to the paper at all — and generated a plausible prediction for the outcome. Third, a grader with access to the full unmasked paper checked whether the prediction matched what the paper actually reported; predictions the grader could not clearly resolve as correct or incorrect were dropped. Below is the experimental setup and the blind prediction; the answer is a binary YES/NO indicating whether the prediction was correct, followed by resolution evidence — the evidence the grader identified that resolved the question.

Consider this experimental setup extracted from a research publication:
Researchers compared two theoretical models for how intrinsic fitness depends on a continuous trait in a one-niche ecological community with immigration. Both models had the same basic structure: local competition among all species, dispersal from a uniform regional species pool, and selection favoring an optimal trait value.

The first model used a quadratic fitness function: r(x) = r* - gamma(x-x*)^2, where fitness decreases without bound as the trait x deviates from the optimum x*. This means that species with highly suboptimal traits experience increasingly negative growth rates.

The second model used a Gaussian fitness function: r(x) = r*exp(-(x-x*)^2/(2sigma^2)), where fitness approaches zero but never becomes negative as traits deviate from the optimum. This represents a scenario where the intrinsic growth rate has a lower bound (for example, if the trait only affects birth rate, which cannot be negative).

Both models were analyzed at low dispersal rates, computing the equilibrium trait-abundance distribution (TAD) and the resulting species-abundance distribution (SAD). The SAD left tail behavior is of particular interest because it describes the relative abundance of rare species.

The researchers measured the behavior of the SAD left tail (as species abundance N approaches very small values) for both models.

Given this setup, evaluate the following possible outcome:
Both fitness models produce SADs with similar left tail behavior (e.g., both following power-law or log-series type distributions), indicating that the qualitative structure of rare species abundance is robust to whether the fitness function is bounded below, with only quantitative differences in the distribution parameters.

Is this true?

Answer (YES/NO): NO